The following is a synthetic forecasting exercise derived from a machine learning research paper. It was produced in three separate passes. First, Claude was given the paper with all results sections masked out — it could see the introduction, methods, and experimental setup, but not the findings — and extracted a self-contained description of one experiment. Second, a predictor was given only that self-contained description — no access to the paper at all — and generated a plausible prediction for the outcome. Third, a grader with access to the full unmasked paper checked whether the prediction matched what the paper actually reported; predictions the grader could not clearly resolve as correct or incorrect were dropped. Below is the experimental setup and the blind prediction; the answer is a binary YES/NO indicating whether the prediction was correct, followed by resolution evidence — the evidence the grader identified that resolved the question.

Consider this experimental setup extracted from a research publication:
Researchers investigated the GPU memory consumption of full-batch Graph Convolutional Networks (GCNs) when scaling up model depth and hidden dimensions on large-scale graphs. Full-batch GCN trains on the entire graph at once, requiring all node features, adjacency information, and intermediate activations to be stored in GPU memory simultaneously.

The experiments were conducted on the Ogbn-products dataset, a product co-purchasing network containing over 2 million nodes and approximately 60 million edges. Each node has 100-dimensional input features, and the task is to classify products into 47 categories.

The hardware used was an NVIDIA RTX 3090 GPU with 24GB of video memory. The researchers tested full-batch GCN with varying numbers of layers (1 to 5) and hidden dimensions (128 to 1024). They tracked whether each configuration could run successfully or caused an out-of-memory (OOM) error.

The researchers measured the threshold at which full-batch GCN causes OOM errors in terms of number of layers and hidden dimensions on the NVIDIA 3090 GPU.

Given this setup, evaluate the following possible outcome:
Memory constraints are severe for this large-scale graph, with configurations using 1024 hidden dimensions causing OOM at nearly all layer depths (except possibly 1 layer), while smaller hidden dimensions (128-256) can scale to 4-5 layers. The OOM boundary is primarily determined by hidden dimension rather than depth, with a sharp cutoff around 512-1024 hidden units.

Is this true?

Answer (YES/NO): NO